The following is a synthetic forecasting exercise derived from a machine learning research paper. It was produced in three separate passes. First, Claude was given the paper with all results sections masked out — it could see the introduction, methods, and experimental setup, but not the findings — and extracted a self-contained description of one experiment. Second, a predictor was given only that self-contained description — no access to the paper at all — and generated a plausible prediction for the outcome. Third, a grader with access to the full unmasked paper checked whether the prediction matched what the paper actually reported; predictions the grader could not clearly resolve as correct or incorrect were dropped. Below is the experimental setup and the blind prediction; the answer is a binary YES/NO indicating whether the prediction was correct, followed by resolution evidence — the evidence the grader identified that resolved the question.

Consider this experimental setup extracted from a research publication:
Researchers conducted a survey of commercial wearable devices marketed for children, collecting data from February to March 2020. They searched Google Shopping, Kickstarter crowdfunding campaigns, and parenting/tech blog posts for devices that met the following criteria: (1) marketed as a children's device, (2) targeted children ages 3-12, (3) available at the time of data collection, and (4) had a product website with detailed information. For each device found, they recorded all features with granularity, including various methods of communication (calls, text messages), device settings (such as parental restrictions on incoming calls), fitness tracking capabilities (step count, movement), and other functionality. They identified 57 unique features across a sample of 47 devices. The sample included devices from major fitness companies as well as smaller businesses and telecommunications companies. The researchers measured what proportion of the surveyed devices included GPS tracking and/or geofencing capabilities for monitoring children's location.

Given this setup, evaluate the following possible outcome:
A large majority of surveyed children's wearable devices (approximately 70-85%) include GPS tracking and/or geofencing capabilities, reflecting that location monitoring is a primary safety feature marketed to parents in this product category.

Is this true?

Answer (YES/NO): NO